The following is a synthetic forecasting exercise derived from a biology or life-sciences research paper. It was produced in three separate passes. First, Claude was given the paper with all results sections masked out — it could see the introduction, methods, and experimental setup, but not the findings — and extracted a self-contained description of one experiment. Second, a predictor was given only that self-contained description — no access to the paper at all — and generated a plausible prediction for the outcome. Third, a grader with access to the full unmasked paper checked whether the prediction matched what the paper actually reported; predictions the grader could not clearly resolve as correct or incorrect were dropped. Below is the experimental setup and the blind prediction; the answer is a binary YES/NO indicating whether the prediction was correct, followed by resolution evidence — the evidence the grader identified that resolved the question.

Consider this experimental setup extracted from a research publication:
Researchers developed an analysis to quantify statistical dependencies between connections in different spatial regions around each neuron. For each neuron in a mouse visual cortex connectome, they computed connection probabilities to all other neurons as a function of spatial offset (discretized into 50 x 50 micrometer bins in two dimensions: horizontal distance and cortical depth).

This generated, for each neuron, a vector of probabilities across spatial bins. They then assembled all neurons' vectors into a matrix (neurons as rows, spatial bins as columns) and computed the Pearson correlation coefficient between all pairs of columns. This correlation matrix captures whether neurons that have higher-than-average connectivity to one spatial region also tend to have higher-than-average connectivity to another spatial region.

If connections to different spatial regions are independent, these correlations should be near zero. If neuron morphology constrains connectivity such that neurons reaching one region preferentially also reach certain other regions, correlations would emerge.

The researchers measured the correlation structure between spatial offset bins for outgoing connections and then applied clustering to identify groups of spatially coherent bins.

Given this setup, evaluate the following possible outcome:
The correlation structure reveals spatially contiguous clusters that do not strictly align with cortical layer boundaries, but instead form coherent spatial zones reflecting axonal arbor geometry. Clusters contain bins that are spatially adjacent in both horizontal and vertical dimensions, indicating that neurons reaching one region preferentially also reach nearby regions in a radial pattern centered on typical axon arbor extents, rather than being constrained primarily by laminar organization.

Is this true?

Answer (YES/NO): NO